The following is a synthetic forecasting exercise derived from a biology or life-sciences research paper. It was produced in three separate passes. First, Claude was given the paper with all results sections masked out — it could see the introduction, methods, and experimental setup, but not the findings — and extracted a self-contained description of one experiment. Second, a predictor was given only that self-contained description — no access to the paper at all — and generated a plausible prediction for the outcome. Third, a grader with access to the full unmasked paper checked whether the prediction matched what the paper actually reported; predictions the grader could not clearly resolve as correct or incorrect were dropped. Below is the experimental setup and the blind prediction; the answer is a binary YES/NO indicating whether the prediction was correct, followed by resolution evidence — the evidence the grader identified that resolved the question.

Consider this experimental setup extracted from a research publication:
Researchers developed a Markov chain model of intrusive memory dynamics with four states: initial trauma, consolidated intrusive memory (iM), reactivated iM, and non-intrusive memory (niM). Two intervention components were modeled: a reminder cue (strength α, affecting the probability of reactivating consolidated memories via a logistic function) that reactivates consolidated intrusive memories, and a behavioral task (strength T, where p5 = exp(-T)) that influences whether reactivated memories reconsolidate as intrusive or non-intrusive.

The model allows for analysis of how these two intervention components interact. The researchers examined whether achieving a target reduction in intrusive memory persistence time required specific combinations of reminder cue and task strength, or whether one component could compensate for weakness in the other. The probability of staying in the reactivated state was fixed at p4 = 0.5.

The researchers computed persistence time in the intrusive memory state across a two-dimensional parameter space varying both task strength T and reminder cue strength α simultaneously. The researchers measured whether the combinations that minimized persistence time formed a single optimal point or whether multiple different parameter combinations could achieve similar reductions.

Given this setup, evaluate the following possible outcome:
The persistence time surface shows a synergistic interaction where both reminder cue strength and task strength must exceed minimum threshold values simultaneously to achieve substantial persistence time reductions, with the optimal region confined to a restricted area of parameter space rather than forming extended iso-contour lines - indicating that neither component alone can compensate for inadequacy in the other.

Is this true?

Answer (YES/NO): NO